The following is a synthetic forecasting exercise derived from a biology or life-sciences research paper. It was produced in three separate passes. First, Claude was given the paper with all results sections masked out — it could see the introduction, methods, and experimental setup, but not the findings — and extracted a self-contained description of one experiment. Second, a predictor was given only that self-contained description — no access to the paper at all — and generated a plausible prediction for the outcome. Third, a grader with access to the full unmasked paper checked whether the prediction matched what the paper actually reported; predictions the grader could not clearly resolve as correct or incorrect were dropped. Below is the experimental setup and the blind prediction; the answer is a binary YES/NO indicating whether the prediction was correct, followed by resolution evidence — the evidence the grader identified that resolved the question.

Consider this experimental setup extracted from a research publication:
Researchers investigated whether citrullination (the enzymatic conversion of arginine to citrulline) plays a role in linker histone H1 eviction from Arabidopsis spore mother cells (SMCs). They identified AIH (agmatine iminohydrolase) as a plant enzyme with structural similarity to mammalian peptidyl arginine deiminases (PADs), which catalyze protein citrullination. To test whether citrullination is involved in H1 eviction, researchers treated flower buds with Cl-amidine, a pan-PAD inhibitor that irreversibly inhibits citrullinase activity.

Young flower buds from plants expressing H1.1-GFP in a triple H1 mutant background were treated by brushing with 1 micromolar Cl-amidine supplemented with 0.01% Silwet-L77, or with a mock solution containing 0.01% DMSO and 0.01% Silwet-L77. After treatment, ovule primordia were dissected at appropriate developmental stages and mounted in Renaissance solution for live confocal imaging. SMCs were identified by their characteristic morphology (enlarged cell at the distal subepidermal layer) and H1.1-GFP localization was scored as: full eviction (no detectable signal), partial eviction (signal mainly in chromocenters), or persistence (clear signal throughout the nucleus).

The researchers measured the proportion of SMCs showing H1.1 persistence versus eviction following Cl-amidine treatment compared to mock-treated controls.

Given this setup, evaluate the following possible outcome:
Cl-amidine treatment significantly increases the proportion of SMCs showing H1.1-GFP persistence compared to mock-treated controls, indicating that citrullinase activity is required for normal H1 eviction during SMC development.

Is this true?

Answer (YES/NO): YES